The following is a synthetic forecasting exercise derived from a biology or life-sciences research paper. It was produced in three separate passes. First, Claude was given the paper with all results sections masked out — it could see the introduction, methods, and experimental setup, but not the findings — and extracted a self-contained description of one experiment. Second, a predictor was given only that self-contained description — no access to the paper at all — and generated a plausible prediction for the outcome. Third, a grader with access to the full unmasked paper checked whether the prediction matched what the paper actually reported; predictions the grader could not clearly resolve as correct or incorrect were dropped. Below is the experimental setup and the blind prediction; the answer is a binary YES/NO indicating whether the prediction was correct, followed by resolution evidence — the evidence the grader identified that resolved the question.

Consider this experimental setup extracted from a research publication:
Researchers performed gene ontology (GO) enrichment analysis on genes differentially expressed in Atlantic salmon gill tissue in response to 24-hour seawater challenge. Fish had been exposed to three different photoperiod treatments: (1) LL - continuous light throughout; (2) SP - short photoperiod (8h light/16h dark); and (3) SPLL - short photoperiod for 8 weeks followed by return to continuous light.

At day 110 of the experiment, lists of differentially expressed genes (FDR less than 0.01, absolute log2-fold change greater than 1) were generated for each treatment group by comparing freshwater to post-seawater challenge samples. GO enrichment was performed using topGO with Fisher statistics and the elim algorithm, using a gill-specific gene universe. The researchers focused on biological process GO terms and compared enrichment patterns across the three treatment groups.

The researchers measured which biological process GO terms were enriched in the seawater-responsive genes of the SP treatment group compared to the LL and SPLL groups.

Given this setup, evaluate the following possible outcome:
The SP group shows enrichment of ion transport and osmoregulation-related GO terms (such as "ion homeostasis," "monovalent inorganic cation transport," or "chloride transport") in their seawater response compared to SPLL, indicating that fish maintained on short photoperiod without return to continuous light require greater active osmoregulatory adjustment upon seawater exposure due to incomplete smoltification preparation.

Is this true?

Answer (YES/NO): NO